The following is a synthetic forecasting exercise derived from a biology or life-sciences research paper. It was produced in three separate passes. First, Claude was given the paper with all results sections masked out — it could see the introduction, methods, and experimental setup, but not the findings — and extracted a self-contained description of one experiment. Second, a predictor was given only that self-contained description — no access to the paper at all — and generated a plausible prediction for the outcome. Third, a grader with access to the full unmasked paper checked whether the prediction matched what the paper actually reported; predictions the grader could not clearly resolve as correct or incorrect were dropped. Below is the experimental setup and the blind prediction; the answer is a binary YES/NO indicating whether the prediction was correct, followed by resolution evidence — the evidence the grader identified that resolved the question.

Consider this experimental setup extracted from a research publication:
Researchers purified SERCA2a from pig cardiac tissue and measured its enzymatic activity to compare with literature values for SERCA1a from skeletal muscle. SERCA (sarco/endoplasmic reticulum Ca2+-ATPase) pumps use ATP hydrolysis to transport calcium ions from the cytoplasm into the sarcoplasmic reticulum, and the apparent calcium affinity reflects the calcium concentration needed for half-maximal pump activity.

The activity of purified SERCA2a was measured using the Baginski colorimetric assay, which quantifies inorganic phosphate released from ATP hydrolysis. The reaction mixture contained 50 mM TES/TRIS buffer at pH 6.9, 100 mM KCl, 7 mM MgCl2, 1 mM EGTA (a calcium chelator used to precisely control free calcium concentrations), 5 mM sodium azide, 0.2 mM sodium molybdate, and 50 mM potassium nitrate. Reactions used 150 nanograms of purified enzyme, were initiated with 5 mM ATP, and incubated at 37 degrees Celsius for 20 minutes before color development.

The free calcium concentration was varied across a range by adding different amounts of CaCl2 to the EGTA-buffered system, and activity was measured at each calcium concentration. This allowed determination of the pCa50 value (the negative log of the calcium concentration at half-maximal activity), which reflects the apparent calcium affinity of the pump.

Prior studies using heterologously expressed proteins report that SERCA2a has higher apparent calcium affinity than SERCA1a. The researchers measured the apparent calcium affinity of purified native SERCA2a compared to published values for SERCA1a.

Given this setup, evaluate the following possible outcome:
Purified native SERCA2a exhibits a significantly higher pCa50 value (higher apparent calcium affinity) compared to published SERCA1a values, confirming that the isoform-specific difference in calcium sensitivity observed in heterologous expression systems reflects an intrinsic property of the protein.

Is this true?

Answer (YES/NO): YES